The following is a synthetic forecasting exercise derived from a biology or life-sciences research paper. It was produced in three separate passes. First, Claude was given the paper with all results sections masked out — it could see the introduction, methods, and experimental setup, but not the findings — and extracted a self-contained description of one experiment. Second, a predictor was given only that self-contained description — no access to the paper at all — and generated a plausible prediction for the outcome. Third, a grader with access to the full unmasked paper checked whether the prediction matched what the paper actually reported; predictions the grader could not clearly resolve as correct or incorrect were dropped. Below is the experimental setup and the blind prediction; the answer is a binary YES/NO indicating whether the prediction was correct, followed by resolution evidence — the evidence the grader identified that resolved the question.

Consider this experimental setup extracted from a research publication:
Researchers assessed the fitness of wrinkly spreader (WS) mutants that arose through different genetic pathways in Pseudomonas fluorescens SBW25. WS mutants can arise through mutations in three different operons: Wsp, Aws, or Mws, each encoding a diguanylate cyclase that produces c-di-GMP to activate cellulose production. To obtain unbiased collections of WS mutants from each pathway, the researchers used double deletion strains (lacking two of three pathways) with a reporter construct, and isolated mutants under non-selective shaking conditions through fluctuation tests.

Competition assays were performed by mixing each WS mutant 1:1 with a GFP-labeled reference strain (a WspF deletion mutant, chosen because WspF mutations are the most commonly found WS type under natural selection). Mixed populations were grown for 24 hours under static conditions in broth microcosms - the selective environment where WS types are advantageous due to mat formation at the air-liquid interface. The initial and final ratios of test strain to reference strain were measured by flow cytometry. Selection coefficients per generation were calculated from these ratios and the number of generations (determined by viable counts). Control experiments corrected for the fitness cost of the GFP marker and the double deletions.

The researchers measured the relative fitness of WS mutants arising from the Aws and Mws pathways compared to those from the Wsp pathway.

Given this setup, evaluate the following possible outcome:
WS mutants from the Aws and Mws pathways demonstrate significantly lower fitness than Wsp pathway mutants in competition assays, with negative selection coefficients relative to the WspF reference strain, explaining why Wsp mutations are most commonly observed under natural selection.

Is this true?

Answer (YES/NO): YES